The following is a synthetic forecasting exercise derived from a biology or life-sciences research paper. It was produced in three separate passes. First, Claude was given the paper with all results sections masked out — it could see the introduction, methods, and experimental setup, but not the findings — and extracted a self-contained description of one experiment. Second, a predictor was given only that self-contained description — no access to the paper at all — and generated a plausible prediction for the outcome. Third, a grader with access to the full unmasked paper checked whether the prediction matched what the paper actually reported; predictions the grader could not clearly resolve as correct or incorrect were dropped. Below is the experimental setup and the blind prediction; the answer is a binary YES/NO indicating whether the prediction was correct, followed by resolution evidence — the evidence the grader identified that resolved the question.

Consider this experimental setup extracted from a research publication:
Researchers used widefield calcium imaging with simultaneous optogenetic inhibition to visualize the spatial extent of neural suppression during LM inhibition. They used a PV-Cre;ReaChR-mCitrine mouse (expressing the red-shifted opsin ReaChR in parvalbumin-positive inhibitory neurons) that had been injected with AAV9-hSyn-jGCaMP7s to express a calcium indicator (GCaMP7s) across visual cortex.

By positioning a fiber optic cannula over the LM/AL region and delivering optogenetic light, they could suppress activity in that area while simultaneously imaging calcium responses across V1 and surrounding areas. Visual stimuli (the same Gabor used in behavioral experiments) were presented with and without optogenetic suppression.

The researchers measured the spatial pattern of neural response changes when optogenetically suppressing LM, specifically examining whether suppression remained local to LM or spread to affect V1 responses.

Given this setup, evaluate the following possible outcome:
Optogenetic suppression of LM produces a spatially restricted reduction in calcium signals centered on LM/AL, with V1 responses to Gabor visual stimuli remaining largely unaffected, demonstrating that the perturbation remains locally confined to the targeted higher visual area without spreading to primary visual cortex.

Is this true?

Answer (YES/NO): NO